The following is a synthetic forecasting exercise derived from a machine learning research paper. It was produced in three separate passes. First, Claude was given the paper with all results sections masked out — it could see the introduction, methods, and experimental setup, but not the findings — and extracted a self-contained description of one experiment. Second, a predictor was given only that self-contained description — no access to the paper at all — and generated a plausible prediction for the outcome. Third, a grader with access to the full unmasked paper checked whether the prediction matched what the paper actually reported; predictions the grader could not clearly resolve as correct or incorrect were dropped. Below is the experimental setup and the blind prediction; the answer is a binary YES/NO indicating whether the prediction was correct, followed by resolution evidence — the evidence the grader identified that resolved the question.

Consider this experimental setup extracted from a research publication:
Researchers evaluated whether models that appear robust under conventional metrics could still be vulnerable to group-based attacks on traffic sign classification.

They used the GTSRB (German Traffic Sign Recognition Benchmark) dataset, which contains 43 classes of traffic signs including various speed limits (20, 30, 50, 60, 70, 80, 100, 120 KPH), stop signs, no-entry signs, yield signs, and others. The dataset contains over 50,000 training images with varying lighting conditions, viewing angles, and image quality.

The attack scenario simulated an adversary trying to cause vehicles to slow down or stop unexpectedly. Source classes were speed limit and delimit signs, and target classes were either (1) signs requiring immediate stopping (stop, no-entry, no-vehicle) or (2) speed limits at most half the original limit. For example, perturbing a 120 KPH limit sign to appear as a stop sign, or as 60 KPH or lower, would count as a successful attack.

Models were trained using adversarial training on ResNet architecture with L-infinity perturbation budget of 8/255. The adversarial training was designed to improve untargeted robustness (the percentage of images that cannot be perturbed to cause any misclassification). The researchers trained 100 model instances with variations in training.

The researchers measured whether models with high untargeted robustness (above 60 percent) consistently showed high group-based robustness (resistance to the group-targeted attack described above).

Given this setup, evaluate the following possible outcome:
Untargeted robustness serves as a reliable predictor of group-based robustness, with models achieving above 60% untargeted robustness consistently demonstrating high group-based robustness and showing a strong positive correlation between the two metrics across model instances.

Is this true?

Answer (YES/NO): NO